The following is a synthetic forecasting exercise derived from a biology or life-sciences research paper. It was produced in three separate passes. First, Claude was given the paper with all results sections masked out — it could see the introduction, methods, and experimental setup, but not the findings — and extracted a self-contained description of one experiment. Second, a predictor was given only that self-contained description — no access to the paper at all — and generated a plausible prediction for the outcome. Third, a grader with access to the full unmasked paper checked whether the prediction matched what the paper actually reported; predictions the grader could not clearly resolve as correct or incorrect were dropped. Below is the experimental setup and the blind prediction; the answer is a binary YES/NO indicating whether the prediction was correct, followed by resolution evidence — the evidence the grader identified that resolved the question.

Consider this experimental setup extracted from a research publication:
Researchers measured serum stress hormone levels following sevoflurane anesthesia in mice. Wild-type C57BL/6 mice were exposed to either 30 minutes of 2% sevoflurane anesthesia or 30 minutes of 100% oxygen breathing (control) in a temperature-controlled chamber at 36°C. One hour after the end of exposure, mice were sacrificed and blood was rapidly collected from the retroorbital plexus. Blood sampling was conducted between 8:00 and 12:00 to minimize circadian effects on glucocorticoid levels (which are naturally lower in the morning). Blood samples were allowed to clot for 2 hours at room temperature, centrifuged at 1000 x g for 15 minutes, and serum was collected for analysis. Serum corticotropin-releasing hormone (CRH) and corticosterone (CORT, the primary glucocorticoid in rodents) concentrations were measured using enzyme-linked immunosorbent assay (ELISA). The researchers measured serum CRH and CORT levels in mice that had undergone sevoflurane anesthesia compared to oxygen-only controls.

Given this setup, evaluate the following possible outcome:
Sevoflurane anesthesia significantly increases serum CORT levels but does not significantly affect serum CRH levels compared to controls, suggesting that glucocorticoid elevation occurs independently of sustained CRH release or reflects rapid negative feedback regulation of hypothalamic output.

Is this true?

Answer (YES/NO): NO